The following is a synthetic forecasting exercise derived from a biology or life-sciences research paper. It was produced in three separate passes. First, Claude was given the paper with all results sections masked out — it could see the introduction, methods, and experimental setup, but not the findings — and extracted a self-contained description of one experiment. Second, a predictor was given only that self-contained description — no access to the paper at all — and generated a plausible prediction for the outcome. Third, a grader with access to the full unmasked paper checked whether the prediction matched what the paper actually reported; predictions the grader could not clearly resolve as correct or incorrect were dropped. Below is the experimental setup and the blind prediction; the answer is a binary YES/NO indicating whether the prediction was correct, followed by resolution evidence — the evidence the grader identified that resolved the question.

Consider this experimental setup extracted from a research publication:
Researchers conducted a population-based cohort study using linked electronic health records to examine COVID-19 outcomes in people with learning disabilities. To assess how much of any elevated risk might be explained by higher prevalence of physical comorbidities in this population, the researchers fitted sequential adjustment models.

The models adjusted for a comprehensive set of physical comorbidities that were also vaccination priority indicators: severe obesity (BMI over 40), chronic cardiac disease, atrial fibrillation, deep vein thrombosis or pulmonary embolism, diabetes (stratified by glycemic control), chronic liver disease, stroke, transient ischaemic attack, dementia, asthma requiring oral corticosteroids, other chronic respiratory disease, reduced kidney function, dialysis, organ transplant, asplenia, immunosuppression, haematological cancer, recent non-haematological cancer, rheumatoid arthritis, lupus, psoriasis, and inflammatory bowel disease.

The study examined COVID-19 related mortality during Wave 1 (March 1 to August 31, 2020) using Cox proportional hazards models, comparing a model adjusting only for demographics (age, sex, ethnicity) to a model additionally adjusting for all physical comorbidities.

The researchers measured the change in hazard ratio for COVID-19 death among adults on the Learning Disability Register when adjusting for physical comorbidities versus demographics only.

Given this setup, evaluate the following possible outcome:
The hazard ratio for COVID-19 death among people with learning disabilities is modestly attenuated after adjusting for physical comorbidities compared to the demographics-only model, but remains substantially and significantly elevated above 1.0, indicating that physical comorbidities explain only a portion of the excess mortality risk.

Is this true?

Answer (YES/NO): NO